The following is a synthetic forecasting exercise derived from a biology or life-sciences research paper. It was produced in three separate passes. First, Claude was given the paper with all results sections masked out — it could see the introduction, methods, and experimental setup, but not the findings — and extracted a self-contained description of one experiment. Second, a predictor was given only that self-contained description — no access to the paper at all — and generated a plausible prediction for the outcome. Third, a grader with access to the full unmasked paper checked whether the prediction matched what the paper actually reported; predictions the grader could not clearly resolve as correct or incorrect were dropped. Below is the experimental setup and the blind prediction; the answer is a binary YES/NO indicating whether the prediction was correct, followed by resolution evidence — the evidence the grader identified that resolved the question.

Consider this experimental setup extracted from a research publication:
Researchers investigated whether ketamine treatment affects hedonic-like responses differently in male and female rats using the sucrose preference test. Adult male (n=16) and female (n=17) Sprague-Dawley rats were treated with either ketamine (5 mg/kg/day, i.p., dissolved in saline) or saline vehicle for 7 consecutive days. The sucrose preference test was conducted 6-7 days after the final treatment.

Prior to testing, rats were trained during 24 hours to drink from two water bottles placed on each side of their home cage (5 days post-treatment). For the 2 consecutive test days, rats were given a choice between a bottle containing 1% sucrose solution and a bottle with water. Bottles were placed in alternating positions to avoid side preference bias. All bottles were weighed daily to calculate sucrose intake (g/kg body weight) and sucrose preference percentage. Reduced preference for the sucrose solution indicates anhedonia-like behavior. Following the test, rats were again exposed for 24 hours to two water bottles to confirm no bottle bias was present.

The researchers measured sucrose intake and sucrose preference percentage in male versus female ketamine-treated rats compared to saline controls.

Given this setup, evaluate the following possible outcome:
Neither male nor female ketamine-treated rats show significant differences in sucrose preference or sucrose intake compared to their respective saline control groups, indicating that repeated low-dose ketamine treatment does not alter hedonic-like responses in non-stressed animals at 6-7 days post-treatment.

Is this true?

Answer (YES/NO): YES